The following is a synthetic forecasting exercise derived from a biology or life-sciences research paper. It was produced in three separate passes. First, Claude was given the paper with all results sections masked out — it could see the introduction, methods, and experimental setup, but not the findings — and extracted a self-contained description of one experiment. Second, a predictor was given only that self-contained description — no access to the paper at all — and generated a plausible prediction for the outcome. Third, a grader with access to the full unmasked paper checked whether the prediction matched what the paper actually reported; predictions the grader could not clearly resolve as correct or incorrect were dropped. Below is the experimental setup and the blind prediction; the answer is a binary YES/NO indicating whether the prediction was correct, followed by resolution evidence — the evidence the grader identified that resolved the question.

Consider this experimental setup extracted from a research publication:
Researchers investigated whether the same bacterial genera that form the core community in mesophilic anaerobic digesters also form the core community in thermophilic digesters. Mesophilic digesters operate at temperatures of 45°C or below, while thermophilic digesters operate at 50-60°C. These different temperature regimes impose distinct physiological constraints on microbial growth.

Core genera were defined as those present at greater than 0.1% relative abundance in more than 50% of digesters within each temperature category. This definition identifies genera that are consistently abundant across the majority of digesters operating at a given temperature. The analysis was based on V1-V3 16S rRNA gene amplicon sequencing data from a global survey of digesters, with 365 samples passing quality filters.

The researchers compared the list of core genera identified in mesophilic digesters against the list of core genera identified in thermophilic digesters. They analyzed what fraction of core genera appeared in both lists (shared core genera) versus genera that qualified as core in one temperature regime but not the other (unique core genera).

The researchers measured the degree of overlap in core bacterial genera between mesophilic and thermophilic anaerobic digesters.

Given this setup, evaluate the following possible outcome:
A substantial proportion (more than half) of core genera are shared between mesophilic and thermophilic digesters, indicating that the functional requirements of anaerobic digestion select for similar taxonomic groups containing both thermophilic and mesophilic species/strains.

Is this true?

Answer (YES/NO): NO